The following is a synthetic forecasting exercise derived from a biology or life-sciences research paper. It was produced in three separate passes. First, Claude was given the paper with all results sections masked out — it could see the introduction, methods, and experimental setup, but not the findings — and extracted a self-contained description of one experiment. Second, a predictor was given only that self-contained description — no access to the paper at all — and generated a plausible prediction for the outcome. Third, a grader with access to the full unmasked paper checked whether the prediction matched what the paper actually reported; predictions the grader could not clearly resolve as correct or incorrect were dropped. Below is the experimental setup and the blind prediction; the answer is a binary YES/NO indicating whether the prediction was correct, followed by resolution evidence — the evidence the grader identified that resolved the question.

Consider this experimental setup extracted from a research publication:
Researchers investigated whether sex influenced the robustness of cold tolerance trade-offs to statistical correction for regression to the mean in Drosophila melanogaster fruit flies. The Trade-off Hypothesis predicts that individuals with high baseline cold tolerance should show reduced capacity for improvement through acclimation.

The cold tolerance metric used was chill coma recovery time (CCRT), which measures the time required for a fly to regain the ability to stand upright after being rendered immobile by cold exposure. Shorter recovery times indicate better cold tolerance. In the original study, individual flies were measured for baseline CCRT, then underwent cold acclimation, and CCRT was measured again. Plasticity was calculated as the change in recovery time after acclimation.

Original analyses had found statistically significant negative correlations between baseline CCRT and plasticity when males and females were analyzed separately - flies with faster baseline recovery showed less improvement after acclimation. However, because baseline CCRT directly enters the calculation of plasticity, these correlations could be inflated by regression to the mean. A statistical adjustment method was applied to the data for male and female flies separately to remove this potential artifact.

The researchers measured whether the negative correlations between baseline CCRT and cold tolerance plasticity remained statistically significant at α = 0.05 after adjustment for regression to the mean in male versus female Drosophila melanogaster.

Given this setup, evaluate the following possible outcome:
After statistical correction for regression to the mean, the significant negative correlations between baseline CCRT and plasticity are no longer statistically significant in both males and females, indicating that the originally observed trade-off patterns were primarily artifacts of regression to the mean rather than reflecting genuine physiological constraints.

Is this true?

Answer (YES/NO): YES